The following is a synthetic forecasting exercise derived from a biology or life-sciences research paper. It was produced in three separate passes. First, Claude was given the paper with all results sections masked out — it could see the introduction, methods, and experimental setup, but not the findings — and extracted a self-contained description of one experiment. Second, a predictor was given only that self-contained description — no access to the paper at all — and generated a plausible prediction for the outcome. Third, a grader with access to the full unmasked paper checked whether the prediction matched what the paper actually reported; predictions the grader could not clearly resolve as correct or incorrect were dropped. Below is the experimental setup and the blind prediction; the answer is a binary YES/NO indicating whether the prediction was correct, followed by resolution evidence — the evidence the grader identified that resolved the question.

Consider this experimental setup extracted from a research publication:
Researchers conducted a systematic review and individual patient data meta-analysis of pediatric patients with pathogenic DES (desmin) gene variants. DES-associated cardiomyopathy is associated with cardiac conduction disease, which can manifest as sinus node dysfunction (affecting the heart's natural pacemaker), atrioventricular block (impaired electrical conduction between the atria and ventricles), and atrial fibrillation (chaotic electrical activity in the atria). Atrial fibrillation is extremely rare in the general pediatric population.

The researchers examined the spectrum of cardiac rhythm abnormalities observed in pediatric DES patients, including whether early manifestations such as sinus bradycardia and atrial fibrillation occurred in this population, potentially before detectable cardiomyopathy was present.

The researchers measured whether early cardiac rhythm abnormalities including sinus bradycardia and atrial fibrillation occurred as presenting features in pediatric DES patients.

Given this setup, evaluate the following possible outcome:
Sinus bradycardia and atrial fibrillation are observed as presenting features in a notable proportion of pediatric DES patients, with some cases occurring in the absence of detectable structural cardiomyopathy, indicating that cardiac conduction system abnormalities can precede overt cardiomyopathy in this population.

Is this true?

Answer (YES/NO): NO